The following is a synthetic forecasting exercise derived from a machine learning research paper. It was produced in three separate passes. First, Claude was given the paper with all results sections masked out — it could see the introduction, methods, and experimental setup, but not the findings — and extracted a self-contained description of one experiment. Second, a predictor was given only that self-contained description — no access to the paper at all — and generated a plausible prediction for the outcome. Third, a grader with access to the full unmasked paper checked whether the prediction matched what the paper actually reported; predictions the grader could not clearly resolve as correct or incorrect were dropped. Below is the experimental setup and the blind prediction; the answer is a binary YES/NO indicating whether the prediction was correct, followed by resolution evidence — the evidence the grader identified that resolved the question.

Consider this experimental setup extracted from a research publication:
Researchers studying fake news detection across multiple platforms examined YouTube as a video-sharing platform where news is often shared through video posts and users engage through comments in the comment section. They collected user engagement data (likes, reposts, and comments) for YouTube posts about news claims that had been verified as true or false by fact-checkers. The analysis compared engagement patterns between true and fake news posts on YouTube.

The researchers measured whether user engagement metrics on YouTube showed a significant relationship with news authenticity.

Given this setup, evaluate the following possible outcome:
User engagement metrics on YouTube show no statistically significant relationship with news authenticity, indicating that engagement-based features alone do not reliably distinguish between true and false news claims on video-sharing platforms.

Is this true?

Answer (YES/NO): NO